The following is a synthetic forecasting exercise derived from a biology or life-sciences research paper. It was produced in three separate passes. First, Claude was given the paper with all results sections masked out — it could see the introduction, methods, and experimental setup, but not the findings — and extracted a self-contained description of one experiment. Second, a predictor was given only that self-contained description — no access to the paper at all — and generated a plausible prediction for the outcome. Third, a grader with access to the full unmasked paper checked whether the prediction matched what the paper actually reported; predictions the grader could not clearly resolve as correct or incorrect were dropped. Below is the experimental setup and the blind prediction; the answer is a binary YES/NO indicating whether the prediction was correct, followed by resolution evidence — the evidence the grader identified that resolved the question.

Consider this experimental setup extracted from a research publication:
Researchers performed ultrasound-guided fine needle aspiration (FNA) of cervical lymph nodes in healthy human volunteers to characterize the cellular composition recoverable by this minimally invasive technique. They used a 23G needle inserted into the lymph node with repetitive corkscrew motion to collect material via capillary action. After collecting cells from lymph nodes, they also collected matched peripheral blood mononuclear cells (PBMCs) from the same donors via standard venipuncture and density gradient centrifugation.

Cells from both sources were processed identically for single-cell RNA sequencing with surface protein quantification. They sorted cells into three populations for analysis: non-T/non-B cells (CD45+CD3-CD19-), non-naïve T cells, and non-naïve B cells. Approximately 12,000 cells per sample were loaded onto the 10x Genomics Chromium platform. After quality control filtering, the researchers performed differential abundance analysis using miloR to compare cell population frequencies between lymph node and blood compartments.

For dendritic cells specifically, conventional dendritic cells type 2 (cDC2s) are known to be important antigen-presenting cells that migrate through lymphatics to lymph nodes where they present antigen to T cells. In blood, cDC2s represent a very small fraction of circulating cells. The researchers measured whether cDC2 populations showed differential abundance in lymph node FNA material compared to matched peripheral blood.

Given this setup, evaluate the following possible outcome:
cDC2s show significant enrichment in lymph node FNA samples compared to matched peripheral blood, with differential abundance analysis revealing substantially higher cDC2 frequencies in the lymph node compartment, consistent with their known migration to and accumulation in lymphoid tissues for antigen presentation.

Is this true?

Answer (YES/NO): NO